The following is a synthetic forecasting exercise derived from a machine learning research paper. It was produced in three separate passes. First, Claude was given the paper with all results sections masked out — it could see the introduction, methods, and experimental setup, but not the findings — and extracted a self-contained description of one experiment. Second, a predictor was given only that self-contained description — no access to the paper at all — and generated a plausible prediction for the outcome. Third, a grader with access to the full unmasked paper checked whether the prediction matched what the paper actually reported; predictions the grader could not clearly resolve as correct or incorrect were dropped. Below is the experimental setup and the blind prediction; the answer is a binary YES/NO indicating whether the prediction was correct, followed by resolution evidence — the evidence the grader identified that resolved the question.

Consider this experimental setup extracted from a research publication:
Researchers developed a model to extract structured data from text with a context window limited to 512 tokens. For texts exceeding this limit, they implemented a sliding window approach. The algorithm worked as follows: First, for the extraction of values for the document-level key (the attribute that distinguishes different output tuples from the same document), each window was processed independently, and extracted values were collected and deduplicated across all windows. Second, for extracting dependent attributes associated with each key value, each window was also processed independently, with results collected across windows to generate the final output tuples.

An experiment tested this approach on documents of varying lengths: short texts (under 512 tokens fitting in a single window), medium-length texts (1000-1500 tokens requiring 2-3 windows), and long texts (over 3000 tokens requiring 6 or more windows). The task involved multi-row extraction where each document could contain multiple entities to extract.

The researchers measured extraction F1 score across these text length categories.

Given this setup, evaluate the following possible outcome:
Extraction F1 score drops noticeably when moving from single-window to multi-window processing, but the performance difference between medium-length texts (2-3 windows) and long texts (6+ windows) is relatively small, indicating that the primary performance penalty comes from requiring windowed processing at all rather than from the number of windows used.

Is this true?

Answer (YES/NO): NO